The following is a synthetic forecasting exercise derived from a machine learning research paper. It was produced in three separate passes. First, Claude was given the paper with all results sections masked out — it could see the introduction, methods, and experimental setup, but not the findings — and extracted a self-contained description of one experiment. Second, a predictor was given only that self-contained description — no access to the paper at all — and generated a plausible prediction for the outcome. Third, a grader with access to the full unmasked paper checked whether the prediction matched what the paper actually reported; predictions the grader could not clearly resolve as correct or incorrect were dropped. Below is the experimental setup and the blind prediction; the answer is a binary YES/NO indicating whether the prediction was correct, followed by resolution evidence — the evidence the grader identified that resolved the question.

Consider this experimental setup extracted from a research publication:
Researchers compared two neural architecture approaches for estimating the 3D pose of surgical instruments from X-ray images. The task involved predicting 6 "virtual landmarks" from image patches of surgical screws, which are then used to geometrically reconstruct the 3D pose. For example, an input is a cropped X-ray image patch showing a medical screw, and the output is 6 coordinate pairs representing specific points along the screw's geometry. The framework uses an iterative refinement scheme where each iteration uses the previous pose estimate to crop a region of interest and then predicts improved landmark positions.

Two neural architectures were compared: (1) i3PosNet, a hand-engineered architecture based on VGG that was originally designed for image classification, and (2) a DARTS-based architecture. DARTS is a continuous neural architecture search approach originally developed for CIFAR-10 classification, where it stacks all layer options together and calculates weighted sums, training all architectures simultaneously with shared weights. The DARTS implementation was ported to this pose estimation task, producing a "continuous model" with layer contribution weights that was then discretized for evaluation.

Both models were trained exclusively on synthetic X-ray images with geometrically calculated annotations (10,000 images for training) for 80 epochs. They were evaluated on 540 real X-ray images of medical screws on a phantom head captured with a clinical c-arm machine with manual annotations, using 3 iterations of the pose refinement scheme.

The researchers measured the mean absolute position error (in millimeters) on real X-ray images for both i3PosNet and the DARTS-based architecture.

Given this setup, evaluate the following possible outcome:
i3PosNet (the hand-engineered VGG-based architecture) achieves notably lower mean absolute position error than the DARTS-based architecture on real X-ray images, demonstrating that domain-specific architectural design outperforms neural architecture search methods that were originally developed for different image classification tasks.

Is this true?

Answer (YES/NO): NO